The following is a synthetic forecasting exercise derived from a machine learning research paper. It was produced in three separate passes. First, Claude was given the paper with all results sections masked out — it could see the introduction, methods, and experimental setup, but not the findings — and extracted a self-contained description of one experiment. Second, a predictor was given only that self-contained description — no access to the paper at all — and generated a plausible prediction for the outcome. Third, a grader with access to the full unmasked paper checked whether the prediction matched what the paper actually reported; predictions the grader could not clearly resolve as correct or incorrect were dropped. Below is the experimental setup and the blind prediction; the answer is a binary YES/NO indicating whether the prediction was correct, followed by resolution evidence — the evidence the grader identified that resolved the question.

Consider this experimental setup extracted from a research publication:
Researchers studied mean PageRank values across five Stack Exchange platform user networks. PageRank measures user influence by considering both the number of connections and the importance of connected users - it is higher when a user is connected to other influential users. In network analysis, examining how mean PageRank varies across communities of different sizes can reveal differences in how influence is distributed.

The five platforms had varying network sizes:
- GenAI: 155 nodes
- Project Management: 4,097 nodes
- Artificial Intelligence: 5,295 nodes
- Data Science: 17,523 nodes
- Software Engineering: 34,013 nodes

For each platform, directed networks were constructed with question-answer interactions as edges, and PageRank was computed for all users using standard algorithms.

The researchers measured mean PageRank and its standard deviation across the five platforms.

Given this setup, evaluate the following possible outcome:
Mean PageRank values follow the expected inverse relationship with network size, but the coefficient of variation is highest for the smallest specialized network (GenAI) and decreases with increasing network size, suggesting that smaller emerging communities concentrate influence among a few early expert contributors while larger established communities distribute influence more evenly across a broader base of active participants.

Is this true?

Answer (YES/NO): NO